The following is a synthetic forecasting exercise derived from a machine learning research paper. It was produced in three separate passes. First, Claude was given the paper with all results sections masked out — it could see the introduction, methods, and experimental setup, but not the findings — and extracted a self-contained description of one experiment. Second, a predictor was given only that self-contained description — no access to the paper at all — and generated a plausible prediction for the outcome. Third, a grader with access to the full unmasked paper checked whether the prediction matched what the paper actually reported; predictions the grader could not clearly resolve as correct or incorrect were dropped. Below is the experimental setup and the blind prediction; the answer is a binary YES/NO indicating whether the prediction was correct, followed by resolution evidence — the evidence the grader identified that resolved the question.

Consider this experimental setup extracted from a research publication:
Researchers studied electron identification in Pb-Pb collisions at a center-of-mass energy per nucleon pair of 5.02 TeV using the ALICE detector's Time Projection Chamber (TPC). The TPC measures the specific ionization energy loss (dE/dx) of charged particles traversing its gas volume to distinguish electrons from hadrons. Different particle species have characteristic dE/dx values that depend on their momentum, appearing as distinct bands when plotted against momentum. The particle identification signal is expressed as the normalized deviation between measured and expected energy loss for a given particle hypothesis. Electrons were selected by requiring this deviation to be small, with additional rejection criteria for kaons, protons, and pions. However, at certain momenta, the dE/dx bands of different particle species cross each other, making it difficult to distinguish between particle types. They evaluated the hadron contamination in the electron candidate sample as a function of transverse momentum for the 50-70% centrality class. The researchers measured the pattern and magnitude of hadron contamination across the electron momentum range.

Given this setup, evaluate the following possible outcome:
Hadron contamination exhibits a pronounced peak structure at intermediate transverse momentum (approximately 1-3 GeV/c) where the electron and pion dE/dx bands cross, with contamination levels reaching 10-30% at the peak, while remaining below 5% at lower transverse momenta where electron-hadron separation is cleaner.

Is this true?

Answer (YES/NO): NO